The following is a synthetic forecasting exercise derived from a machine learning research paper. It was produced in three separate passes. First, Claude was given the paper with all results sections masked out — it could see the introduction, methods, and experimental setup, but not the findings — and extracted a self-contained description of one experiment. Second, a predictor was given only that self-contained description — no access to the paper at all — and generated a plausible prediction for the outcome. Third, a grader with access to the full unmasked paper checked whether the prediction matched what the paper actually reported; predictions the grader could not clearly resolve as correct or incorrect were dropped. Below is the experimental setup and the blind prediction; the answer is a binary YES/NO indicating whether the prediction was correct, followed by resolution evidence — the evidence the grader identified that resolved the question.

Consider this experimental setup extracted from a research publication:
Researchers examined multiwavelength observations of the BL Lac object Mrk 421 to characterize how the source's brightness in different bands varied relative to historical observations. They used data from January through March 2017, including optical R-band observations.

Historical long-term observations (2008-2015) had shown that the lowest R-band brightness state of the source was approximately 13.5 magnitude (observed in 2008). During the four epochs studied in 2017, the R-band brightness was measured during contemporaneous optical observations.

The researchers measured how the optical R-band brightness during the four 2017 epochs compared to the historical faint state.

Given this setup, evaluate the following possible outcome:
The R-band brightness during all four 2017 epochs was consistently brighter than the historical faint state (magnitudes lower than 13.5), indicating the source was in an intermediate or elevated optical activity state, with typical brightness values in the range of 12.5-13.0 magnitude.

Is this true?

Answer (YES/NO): NO